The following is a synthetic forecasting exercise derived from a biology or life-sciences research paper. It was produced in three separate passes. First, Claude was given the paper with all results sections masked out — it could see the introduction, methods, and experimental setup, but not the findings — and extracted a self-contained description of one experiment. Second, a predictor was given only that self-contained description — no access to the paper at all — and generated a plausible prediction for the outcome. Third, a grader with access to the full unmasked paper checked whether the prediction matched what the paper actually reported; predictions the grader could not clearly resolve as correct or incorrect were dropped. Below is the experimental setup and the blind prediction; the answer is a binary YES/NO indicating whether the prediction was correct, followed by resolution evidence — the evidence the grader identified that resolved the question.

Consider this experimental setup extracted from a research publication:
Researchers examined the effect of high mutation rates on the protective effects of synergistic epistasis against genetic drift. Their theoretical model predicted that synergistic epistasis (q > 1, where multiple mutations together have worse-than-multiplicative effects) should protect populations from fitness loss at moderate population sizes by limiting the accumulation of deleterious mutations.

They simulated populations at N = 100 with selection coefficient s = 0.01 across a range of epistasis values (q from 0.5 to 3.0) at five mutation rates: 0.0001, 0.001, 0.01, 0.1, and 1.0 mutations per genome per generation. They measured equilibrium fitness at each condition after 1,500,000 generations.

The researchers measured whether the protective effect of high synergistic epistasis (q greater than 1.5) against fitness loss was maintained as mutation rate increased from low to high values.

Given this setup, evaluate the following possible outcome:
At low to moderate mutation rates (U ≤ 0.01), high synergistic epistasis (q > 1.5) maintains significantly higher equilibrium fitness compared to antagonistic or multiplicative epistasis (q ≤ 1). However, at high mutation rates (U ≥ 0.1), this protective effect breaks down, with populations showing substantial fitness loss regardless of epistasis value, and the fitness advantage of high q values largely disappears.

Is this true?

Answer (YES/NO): NO